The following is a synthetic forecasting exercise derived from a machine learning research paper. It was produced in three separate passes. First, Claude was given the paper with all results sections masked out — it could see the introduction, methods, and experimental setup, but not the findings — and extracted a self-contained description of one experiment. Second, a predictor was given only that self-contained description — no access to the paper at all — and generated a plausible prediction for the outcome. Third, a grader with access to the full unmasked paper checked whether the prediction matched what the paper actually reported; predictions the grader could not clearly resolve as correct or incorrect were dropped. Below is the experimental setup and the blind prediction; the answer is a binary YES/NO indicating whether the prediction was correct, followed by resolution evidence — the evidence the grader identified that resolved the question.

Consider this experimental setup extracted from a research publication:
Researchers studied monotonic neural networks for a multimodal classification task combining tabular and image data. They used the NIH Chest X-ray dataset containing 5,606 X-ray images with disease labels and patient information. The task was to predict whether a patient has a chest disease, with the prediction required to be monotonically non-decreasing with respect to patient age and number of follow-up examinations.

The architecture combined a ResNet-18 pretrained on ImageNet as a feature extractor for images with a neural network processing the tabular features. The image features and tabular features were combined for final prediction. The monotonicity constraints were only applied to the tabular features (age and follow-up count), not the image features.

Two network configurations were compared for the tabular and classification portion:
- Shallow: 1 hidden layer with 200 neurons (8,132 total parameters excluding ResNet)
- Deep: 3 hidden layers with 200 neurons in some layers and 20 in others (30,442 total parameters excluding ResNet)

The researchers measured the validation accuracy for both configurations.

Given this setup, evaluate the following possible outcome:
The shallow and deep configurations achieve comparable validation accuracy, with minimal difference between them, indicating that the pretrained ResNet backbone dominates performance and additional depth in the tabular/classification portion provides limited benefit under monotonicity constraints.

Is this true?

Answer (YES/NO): YES